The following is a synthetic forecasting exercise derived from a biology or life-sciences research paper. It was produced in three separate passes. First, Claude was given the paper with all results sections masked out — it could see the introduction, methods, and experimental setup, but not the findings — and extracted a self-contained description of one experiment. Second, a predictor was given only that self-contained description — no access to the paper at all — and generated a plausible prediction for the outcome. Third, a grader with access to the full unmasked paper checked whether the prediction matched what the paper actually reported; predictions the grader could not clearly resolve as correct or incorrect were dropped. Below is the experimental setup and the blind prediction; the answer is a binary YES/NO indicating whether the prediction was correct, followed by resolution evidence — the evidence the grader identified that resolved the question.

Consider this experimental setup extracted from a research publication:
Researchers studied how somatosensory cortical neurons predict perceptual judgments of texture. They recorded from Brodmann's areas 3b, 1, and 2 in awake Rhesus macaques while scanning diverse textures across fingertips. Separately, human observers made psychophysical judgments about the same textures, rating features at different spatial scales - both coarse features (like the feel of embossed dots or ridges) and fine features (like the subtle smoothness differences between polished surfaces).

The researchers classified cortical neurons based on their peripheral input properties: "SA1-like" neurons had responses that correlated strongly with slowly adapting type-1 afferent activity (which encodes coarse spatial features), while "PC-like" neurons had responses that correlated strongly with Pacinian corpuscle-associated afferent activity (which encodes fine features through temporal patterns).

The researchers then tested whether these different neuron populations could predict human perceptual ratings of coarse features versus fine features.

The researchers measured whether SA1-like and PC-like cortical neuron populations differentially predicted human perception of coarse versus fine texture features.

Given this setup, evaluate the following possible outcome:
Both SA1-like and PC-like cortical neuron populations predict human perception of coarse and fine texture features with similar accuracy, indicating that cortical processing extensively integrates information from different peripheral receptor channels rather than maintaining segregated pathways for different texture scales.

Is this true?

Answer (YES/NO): NO